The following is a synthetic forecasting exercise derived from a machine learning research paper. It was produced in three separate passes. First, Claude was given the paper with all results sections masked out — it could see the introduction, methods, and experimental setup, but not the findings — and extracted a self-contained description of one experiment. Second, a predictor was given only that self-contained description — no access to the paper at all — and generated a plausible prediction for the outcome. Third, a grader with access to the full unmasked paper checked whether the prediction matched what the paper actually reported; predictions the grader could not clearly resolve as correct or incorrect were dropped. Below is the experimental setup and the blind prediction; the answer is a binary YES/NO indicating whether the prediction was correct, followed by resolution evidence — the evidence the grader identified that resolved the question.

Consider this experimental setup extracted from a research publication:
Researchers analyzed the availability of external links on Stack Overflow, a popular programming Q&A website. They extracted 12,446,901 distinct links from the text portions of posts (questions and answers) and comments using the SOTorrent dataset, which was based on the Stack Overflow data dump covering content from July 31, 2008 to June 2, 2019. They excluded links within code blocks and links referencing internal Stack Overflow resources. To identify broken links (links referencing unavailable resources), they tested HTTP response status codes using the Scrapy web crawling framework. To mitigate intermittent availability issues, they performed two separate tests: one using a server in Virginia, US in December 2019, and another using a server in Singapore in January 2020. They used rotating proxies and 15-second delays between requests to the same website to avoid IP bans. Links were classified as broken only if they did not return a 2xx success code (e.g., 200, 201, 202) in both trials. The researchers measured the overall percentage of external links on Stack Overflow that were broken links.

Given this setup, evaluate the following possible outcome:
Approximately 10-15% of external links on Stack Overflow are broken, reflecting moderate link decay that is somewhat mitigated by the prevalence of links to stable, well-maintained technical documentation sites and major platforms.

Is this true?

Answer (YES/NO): YES